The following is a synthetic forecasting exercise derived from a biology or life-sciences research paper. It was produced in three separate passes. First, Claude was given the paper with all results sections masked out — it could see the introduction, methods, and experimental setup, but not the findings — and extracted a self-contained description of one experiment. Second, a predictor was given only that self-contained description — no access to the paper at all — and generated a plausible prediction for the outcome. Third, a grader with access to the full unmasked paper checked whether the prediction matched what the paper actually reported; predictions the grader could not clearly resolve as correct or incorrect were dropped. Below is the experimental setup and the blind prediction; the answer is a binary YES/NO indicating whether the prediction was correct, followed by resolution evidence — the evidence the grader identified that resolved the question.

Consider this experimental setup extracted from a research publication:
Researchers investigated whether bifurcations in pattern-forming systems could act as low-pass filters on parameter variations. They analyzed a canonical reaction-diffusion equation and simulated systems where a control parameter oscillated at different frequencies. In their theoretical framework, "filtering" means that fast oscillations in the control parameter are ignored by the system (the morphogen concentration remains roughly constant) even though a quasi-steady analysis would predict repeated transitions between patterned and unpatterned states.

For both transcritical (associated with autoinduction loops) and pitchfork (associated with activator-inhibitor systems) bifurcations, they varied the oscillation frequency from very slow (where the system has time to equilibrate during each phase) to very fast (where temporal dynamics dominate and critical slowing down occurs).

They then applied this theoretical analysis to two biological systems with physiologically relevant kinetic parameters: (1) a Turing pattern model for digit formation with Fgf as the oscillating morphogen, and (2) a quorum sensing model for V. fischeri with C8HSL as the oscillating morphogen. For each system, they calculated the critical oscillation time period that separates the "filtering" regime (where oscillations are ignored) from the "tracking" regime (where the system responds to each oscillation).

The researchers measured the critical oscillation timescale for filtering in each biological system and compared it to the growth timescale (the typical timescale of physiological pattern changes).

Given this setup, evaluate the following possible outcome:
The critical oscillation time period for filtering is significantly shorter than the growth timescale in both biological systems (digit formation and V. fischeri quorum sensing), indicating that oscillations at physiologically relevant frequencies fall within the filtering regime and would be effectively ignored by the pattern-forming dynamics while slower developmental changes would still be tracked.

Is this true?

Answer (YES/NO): NO